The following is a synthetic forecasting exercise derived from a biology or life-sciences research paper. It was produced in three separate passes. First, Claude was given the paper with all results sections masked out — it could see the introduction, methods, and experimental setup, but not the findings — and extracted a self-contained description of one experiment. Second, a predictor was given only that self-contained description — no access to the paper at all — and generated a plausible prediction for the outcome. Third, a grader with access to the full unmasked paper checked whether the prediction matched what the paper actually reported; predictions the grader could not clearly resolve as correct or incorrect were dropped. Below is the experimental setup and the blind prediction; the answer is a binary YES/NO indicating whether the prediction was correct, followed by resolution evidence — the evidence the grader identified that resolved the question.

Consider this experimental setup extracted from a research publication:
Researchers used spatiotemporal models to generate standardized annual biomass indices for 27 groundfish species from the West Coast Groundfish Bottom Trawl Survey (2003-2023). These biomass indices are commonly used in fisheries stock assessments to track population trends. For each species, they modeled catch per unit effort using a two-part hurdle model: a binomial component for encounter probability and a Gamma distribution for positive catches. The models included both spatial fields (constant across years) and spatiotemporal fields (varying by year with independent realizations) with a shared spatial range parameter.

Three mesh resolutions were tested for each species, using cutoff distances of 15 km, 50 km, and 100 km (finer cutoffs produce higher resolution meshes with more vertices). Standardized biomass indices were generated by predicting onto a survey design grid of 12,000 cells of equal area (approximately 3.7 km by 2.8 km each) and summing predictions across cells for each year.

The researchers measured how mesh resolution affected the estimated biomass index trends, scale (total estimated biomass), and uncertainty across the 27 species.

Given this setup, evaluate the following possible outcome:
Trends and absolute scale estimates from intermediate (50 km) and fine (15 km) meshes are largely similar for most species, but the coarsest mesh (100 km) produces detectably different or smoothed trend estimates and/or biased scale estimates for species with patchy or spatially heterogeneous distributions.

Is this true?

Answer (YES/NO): NO